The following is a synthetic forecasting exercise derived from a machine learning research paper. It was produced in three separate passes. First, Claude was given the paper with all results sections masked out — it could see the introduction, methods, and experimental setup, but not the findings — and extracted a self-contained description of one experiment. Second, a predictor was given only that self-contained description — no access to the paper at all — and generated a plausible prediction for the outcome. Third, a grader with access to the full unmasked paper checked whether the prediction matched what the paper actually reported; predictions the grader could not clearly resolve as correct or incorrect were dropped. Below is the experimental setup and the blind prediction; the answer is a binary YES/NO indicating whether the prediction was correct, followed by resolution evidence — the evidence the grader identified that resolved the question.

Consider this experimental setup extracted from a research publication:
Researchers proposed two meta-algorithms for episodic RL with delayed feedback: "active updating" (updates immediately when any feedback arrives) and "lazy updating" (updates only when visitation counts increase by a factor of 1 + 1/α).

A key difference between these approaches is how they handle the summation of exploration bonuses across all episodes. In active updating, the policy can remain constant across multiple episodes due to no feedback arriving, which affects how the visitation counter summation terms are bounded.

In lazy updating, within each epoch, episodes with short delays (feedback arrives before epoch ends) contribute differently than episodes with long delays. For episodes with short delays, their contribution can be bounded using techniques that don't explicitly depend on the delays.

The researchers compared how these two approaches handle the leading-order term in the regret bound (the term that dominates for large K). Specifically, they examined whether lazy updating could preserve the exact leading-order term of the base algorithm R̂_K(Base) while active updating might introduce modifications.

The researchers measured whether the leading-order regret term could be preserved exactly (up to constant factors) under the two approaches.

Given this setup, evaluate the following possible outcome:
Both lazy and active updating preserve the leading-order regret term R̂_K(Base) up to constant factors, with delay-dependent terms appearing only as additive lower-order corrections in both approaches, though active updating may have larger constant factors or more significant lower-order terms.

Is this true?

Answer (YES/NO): NO